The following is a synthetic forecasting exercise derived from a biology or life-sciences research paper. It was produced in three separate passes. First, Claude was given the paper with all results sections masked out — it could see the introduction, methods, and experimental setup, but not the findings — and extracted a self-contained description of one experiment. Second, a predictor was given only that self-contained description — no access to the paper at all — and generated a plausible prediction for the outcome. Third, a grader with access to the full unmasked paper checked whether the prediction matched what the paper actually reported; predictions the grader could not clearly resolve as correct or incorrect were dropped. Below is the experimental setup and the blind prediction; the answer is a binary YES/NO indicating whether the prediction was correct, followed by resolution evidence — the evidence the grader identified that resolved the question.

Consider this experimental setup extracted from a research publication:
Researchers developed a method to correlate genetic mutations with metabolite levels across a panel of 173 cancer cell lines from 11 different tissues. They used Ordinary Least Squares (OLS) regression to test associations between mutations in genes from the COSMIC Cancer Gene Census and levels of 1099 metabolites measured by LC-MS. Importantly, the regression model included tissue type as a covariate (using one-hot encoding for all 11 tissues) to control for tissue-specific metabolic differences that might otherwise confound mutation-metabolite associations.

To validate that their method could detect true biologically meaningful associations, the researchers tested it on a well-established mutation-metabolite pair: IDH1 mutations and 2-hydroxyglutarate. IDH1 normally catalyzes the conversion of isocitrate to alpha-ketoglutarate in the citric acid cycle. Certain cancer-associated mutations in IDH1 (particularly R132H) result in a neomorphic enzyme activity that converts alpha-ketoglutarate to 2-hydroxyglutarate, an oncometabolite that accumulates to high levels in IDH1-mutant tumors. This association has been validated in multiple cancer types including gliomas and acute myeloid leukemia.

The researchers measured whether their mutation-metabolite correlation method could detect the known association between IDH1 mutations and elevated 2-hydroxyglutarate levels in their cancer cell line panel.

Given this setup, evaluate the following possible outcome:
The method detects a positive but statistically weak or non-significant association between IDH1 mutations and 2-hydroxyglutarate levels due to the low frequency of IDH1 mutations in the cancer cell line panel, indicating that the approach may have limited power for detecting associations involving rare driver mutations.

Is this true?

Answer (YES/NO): NO